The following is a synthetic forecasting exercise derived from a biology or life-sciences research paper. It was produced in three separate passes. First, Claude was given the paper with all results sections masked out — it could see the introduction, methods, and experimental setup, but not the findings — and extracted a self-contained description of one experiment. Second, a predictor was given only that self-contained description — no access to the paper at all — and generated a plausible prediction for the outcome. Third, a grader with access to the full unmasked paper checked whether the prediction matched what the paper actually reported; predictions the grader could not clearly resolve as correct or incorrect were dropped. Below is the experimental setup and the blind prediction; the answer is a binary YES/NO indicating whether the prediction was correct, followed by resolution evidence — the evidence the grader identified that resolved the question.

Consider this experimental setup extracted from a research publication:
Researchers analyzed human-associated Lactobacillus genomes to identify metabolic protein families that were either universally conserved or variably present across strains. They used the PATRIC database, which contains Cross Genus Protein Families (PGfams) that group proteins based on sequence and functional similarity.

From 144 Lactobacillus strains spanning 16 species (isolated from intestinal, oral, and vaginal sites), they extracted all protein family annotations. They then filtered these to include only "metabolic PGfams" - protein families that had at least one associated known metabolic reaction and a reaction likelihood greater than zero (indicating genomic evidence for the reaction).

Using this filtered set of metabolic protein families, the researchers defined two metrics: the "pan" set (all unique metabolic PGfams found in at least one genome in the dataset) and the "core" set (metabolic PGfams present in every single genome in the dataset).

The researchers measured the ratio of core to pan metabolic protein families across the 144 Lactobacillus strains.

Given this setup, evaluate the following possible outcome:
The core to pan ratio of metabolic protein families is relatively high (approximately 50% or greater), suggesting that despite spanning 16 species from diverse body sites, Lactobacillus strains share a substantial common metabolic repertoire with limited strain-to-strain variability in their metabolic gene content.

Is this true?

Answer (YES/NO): NO